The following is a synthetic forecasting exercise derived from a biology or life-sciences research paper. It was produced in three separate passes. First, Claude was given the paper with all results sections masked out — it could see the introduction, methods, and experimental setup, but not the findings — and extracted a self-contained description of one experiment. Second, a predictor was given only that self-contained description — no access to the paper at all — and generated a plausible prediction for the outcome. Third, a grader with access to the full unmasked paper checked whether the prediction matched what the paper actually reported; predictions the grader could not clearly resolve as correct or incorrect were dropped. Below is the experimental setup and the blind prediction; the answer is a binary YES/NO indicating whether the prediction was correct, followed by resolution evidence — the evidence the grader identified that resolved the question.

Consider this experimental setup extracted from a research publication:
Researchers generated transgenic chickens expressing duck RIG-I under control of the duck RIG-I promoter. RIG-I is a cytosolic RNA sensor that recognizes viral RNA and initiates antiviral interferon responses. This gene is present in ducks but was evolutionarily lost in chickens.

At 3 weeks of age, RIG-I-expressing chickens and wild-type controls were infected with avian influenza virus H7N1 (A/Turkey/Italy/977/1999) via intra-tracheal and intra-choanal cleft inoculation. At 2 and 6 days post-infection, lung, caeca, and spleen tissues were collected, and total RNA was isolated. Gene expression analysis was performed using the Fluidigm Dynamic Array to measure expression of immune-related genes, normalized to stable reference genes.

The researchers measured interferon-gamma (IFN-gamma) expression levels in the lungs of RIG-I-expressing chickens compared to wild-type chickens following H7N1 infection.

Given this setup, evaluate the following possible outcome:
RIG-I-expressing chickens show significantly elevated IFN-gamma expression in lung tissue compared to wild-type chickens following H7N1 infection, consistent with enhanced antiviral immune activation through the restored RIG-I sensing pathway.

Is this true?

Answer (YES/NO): NO